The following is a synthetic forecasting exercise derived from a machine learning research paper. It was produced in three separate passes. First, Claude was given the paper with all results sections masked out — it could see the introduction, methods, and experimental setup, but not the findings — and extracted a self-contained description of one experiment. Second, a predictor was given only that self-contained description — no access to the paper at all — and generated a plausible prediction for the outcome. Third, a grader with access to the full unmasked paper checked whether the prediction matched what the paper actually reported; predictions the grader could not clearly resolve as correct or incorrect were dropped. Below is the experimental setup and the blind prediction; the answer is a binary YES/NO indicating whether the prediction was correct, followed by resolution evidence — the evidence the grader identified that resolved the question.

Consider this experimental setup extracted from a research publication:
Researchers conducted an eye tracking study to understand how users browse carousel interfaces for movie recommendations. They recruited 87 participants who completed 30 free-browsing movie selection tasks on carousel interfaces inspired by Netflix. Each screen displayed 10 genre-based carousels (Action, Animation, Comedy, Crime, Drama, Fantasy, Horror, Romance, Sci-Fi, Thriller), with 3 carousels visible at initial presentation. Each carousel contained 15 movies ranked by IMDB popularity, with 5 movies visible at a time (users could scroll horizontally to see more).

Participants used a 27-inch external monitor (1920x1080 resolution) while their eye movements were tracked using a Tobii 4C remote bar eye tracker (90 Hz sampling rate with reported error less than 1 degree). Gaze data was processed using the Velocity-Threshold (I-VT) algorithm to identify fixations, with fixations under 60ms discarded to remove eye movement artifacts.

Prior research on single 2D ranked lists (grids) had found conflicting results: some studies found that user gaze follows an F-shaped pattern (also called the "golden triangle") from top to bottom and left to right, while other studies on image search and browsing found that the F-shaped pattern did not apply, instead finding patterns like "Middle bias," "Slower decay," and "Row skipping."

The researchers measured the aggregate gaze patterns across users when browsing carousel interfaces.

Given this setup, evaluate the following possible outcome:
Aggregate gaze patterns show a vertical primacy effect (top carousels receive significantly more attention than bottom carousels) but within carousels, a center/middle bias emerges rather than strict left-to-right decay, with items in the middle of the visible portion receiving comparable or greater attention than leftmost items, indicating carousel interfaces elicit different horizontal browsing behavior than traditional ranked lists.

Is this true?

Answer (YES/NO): NO